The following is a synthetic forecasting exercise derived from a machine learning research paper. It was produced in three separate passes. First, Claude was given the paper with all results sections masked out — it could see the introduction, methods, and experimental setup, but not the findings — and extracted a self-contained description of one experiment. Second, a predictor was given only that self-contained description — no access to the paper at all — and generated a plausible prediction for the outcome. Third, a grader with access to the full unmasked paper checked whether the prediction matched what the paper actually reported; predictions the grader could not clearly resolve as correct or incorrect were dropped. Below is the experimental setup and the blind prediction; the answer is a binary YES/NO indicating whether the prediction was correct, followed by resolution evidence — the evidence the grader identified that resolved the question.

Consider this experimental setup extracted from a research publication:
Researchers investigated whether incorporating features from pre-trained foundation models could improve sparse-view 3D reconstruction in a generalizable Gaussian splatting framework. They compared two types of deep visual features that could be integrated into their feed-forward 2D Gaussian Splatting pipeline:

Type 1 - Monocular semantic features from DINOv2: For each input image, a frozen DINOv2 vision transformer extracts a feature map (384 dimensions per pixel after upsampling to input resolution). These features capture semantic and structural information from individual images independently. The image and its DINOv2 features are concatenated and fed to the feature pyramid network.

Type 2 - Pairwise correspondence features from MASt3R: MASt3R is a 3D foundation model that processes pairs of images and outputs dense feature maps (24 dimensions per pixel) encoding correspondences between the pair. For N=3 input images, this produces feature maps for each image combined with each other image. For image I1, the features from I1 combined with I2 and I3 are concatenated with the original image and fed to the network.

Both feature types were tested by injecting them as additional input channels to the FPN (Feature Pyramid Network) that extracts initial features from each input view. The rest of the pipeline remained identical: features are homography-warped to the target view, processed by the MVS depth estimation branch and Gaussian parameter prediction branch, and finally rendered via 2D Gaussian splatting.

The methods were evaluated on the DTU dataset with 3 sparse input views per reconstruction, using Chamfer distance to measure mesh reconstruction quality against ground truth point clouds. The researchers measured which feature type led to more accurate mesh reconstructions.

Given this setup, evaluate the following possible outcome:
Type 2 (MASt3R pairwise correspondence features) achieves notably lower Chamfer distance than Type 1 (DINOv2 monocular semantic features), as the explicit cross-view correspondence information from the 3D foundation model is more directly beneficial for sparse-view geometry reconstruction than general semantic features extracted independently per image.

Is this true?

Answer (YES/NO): YES